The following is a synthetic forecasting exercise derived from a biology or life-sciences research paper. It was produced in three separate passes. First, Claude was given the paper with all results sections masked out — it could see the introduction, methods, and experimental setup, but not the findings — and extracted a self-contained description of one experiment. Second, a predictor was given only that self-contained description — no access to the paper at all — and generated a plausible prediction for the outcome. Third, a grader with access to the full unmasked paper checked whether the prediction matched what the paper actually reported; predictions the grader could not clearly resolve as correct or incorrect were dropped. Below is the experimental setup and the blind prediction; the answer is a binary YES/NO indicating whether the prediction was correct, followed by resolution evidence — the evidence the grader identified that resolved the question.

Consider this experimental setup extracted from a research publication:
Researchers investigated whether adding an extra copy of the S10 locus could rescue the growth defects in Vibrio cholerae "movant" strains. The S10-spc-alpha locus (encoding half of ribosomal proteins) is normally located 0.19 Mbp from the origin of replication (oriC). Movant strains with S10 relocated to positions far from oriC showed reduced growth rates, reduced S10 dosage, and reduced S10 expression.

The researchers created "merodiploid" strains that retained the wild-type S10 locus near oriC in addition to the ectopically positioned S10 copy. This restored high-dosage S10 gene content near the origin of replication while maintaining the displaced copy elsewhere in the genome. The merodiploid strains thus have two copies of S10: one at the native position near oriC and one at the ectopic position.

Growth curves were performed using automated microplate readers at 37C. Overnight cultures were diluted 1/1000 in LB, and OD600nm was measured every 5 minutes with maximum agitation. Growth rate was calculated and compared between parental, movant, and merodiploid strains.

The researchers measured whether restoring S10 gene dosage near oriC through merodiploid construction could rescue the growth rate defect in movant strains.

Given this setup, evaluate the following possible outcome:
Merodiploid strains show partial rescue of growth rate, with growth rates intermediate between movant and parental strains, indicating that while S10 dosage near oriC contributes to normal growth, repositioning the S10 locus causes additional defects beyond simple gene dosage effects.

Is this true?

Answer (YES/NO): YES